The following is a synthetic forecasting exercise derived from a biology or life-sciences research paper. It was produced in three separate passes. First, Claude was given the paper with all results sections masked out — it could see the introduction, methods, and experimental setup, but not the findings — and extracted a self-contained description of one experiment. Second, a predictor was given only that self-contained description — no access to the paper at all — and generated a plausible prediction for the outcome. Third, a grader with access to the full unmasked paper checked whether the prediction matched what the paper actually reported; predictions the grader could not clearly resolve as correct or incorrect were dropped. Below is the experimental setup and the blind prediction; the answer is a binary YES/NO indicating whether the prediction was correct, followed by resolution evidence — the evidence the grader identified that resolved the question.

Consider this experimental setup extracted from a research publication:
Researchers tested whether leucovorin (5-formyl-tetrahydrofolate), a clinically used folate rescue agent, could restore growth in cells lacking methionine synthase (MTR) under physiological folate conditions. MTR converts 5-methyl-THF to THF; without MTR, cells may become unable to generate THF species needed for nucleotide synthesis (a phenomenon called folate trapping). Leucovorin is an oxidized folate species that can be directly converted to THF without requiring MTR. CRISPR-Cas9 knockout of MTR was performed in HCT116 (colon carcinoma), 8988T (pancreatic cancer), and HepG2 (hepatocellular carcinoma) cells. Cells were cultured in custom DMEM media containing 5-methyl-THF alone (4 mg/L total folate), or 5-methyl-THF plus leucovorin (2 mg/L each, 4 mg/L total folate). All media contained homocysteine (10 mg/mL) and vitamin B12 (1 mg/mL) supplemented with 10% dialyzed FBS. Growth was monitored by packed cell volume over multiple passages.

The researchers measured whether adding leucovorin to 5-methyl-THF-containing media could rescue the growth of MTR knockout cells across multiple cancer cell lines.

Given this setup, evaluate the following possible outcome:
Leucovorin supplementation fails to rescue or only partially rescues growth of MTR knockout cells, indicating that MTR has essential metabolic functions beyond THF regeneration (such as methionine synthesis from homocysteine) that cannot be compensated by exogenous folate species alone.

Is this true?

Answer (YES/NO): NO